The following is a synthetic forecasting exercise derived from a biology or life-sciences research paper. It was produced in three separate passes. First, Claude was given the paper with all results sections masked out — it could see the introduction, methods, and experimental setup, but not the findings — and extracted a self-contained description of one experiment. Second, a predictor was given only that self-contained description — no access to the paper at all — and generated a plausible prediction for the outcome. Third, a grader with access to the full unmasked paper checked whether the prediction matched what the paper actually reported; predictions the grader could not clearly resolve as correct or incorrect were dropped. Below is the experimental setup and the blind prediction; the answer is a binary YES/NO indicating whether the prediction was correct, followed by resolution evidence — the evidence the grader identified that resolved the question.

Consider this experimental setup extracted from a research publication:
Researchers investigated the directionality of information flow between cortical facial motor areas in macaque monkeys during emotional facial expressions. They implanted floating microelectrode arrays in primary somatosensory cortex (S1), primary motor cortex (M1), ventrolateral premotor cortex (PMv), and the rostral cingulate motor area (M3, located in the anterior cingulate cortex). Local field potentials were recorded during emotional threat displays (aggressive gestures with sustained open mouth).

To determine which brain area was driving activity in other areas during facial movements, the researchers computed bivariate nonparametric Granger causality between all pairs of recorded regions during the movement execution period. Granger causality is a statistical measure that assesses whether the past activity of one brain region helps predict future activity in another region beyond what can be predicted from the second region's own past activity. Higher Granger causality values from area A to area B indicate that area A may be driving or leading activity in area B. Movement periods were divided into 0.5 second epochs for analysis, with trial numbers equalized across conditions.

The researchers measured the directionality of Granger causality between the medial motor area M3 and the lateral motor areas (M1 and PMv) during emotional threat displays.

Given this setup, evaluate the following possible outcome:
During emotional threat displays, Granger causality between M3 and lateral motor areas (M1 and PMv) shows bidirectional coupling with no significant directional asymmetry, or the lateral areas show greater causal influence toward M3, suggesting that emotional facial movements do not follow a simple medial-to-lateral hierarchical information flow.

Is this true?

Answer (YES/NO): NO